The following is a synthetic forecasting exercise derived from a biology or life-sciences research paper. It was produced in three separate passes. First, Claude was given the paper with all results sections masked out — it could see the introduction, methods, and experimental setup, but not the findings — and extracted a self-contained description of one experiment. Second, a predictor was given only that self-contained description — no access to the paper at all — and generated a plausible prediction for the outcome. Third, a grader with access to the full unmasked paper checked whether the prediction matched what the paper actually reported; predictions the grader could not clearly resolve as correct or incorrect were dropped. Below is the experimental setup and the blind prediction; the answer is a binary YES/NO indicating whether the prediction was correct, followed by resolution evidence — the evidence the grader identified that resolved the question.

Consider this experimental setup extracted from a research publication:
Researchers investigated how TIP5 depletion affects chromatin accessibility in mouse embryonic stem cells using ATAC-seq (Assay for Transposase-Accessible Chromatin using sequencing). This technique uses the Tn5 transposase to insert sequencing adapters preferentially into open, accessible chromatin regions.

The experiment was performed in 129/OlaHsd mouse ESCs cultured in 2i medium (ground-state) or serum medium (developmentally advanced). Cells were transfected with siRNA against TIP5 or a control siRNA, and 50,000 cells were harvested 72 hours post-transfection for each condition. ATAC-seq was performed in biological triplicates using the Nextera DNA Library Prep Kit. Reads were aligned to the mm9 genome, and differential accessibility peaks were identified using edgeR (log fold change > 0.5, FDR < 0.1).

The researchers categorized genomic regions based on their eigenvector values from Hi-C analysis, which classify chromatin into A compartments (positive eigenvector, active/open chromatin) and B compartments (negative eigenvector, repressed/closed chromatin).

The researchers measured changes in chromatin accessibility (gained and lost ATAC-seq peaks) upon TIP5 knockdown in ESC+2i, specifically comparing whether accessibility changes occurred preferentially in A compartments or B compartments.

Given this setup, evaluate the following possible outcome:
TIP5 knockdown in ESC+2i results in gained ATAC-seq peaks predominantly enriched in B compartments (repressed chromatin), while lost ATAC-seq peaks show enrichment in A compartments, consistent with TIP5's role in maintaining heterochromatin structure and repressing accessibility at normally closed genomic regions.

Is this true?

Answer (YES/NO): NO